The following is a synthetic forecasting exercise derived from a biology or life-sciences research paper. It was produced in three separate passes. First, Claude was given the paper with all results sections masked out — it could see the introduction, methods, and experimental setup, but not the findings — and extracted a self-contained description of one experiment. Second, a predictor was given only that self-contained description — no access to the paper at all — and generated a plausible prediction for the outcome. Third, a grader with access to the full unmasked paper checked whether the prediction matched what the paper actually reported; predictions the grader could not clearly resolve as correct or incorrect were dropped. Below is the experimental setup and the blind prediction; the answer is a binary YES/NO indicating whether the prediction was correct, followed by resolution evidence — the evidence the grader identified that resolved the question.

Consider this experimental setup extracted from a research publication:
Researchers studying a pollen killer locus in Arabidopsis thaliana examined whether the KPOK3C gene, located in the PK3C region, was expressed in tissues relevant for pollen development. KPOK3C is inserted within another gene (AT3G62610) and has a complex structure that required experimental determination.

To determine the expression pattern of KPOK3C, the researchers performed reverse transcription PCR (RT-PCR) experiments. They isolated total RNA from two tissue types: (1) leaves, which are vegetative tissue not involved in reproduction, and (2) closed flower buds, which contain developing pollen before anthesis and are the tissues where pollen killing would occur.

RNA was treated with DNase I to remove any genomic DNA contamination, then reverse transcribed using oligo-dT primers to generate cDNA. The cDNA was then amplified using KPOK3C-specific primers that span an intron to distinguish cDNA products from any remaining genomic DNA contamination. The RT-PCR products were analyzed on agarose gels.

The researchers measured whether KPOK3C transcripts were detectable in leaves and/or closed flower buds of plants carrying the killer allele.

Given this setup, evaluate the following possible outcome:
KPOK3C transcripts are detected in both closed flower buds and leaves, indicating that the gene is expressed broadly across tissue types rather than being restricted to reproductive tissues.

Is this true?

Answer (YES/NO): YES